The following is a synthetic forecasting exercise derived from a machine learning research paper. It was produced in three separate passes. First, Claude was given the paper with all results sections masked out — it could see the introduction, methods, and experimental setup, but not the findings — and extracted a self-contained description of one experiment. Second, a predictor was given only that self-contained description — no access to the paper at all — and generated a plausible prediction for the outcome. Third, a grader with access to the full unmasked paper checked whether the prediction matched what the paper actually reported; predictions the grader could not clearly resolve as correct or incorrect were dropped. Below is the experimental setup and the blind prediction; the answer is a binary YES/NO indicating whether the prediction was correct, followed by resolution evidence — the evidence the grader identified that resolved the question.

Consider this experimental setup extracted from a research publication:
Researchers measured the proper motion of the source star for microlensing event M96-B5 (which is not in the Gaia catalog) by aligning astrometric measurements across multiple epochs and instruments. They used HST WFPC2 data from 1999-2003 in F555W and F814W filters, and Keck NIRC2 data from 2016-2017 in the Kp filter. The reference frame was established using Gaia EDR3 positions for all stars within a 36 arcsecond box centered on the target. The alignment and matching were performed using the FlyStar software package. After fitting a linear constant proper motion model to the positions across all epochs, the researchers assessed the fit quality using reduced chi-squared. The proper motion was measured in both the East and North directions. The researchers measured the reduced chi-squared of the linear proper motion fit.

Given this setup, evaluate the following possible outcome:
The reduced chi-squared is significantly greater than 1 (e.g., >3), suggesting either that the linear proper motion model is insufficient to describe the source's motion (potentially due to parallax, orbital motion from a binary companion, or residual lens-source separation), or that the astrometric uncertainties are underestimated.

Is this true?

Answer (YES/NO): NO